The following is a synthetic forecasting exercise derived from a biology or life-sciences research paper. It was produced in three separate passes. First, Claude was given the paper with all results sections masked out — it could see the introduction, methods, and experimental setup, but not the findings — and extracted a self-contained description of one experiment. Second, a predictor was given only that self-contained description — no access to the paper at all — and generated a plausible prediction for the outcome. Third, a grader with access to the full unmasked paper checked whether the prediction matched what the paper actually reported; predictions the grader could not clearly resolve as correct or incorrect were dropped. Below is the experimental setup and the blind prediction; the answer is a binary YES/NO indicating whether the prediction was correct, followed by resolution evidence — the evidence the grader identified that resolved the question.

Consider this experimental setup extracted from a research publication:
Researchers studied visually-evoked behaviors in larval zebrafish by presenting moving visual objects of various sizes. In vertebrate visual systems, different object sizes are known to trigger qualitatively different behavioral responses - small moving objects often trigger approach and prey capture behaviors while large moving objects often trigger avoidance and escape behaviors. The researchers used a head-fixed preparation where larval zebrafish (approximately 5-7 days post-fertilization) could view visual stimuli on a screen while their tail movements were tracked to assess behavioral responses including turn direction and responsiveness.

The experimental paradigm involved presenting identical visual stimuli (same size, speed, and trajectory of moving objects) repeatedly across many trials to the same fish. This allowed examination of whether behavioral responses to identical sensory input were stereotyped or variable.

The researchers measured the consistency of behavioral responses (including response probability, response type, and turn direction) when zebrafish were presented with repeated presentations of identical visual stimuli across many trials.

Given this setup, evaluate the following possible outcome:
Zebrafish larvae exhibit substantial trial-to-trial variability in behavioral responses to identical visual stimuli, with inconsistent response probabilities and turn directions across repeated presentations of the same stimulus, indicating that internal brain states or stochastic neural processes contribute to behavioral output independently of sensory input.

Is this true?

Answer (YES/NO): YES